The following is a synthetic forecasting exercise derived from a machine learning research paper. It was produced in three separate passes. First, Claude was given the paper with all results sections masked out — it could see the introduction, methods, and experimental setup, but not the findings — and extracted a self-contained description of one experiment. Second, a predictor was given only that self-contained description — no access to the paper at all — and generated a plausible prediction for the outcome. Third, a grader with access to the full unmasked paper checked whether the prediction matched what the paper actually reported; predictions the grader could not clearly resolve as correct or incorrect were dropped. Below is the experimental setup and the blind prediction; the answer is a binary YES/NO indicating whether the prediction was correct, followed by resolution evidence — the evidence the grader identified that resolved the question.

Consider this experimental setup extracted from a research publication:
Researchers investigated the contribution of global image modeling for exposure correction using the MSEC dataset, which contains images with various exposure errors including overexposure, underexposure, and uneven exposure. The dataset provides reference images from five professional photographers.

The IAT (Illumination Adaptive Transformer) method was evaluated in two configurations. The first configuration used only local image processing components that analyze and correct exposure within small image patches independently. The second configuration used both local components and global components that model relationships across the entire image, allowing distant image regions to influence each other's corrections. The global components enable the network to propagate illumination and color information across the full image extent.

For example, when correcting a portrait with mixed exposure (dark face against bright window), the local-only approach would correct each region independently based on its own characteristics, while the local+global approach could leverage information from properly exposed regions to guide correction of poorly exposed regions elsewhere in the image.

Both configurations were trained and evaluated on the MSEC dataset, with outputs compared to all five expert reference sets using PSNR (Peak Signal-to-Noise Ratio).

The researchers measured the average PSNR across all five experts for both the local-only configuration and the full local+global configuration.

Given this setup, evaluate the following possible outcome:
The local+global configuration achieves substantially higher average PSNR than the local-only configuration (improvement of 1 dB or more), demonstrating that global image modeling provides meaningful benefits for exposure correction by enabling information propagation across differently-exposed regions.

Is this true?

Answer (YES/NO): YES